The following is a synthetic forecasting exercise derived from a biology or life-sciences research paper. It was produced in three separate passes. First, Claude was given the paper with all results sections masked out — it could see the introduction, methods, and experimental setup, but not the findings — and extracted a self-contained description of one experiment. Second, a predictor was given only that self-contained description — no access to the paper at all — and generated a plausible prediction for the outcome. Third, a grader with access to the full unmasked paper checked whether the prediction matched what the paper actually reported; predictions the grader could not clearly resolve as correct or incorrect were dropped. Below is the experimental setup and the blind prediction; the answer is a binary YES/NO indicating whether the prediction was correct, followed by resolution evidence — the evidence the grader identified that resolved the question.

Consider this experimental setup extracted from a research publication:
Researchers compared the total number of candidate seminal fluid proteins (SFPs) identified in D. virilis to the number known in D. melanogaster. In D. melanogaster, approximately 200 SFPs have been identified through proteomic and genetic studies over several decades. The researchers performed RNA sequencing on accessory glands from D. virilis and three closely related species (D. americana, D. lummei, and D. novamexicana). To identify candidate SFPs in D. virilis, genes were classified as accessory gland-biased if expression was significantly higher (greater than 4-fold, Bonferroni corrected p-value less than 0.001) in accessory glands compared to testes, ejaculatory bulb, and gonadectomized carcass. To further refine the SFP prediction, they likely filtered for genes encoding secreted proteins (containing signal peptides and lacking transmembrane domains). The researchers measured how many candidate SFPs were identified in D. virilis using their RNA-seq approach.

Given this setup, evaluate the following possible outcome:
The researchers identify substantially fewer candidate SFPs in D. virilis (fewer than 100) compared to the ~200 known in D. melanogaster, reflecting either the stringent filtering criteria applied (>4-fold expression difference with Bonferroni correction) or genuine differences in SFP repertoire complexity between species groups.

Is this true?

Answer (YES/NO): YES